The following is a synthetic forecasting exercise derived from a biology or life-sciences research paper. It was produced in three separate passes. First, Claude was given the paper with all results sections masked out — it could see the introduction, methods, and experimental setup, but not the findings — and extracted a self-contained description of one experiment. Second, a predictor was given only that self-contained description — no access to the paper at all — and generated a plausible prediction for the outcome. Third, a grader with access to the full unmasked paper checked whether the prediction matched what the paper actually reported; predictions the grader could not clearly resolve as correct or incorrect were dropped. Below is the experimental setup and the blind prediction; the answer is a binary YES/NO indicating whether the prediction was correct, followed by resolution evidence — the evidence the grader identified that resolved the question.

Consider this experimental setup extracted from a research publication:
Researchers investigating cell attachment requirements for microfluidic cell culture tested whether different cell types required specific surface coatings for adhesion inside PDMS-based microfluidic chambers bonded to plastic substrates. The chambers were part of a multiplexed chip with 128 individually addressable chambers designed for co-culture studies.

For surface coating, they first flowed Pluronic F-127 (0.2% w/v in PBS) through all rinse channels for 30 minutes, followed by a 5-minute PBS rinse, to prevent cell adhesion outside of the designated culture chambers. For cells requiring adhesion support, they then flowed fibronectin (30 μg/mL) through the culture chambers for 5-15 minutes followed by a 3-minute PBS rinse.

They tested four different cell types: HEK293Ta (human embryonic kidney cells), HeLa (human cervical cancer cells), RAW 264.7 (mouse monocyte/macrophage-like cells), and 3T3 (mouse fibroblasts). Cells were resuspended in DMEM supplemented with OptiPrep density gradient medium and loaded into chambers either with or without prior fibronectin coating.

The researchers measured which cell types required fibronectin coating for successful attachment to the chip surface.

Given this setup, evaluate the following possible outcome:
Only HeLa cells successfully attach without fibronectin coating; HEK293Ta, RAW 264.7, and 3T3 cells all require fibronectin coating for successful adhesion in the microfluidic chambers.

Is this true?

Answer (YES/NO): NO